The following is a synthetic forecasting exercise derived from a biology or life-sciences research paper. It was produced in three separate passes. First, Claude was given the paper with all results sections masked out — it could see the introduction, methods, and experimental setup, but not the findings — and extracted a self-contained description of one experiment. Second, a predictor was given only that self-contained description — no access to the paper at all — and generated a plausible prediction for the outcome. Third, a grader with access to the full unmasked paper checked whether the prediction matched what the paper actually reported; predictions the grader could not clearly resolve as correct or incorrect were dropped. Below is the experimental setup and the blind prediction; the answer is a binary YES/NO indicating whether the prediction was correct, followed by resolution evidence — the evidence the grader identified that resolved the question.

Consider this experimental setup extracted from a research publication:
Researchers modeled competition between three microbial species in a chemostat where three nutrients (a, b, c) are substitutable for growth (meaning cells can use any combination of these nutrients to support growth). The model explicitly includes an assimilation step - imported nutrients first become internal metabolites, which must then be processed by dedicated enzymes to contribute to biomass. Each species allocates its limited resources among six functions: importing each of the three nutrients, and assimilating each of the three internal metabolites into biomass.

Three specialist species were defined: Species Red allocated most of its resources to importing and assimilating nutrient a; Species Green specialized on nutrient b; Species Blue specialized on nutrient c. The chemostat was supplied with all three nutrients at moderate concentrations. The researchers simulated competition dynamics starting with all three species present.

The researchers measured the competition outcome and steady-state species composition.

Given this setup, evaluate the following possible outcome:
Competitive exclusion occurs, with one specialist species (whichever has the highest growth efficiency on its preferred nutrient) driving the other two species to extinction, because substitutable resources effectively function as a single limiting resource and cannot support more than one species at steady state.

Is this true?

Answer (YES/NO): NO